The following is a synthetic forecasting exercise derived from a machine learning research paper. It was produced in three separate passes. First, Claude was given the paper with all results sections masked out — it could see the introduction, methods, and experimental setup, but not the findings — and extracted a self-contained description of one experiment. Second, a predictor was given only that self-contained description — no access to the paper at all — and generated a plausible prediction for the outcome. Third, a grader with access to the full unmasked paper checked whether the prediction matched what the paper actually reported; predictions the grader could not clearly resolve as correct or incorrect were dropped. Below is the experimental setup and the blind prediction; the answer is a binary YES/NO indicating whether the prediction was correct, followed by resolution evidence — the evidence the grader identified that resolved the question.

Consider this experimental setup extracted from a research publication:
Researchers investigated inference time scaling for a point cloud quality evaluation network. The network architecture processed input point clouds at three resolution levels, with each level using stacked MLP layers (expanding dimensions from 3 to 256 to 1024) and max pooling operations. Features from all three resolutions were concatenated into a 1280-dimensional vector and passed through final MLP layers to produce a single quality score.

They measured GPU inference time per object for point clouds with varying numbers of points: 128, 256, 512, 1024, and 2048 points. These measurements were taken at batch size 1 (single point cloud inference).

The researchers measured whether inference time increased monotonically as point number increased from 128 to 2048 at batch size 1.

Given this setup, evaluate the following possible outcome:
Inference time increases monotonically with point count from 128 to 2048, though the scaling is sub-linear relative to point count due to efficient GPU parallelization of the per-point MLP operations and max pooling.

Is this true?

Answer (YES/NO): NO